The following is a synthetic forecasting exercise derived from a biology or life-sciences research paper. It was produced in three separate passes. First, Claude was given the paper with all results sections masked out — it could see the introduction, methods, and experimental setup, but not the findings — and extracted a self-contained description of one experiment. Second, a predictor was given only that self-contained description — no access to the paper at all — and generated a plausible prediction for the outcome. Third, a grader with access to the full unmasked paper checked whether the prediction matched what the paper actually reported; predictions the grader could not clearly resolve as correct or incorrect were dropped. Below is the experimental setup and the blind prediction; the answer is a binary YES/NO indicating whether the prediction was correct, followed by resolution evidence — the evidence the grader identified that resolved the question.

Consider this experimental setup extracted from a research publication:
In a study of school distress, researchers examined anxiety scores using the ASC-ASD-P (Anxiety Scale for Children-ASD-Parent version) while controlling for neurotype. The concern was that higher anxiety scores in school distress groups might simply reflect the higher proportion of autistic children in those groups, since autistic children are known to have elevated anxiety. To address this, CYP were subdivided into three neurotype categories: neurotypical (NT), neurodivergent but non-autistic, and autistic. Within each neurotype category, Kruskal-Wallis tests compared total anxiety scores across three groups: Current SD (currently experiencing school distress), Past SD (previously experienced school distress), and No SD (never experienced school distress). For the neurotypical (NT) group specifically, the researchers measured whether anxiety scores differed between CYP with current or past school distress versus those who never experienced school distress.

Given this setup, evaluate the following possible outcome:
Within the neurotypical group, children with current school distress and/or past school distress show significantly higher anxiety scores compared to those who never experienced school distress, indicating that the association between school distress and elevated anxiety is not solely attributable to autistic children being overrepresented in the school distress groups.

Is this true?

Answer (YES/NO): YES